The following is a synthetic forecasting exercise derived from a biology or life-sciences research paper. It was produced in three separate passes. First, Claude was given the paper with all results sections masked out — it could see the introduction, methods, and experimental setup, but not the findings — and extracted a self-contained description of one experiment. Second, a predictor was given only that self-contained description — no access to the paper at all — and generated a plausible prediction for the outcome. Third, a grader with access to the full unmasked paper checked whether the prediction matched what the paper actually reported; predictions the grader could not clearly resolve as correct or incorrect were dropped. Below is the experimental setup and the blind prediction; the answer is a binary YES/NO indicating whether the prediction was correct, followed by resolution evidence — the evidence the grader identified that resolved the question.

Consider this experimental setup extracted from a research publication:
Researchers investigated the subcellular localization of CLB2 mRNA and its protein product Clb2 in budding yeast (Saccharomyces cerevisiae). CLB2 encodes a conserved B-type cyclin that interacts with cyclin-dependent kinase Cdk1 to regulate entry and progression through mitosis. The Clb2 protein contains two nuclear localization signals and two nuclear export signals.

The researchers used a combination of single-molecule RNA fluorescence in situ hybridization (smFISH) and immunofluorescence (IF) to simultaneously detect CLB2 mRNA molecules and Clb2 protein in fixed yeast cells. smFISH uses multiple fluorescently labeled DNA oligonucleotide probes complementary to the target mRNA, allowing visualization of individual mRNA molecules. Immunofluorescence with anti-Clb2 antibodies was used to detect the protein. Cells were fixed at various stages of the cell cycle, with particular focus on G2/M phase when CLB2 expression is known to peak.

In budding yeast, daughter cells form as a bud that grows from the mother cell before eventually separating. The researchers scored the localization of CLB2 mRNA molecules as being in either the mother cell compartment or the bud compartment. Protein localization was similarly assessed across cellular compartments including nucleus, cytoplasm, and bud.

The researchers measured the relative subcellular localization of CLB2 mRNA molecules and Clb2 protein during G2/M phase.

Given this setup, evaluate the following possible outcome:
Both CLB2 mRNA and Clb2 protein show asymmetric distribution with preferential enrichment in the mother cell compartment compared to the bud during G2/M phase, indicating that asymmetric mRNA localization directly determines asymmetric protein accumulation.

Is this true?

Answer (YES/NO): NO